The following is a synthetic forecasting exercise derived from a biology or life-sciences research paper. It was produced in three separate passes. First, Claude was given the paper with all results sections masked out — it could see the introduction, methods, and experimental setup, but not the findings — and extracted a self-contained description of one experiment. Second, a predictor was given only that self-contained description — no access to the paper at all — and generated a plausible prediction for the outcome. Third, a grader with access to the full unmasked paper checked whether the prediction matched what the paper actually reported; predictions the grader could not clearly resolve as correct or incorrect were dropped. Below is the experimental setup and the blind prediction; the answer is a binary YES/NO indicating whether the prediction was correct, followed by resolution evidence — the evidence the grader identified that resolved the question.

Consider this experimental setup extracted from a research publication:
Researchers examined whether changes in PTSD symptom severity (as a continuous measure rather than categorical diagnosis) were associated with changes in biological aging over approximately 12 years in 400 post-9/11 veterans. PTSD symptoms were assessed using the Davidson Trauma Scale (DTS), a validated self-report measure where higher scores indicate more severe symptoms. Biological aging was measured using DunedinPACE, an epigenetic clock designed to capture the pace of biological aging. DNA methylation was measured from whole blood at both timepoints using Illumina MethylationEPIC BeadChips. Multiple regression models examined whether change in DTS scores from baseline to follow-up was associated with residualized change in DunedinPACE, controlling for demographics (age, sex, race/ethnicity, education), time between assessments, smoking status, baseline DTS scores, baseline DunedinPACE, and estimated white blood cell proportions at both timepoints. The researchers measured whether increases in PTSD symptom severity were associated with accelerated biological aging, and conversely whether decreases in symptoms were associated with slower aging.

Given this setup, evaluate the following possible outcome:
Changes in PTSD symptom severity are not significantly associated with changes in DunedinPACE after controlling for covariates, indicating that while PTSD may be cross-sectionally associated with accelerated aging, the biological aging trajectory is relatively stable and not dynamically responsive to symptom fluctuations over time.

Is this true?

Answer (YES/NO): NO